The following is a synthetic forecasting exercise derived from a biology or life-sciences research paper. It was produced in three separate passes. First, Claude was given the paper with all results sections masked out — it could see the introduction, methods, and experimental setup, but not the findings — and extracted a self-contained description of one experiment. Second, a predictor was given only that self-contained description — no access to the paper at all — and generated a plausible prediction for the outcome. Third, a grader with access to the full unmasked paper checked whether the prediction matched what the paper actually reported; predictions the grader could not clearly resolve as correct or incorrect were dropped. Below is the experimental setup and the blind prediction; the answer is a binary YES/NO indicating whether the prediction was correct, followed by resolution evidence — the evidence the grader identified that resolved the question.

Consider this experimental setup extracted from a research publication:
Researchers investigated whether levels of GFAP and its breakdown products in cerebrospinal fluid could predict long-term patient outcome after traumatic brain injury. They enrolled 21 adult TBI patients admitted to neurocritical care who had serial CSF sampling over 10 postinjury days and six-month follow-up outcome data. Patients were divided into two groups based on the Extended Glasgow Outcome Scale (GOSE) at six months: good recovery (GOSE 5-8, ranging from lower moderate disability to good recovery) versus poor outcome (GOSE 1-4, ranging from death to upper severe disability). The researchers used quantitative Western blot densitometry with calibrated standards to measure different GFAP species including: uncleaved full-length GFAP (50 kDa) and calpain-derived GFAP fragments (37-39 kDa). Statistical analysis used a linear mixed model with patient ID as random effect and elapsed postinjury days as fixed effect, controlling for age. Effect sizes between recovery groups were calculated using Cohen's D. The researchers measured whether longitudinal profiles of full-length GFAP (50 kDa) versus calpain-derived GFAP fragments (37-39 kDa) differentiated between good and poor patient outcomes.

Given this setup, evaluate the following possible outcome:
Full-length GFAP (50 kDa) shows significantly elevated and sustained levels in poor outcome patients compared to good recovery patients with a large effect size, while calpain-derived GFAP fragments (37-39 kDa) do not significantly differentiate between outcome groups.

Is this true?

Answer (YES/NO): NO